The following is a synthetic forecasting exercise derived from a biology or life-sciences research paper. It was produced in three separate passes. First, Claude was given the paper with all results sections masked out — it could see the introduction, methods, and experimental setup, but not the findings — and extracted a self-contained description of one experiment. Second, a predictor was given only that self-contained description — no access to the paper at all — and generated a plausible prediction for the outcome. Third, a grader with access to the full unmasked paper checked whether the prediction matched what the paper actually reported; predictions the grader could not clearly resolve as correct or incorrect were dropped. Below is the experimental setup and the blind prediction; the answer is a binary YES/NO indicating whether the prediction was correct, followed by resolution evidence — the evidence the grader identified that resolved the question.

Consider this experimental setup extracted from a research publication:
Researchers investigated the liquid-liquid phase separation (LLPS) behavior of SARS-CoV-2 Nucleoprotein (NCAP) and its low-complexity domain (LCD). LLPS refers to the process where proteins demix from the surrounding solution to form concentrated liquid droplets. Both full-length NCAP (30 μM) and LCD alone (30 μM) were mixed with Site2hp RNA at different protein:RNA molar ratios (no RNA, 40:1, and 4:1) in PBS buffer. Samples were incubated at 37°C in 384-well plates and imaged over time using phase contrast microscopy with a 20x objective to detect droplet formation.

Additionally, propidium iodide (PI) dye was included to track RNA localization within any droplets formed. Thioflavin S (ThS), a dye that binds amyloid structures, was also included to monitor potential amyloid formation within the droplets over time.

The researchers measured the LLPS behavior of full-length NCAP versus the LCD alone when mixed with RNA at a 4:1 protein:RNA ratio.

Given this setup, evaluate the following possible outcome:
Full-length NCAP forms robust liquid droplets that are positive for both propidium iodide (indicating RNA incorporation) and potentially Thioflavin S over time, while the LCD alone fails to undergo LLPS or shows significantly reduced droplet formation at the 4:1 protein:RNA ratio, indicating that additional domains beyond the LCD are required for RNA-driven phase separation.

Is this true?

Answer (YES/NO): NO